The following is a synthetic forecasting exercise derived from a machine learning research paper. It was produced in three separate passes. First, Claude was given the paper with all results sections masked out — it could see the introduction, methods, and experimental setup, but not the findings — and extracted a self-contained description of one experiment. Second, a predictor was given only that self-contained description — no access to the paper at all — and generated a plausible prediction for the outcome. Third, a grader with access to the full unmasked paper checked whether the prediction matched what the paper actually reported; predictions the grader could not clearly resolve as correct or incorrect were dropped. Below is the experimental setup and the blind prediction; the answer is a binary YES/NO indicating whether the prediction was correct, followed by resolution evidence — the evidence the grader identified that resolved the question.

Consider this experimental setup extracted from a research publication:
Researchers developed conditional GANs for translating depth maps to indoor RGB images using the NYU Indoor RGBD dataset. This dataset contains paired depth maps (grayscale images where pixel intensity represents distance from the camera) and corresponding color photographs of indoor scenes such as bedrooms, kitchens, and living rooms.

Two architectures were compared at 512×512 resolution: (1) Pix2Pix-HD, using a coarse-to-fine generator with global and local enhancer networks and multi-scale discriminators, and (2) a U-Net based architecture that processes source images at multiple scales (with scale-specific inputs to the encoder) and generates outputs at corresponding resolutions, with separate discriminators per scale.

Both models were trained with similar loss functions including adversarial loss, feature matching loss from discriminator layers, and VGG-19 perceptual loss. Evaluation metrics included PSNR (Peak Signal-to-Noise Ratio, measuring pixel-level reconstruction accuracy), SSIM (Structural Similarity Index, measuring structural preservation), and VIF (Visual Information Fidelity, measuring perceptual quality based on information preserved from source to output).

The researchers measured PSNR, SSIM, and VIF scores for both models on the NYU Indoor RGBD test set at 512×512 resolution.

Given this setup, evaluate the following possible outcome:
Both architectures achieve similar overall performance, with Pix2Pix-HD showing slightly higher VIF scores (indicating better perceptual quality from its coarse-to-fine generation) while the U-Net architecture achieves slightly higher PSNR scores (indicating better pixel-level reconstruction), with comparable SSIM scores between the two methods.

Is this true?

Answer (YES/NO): YES